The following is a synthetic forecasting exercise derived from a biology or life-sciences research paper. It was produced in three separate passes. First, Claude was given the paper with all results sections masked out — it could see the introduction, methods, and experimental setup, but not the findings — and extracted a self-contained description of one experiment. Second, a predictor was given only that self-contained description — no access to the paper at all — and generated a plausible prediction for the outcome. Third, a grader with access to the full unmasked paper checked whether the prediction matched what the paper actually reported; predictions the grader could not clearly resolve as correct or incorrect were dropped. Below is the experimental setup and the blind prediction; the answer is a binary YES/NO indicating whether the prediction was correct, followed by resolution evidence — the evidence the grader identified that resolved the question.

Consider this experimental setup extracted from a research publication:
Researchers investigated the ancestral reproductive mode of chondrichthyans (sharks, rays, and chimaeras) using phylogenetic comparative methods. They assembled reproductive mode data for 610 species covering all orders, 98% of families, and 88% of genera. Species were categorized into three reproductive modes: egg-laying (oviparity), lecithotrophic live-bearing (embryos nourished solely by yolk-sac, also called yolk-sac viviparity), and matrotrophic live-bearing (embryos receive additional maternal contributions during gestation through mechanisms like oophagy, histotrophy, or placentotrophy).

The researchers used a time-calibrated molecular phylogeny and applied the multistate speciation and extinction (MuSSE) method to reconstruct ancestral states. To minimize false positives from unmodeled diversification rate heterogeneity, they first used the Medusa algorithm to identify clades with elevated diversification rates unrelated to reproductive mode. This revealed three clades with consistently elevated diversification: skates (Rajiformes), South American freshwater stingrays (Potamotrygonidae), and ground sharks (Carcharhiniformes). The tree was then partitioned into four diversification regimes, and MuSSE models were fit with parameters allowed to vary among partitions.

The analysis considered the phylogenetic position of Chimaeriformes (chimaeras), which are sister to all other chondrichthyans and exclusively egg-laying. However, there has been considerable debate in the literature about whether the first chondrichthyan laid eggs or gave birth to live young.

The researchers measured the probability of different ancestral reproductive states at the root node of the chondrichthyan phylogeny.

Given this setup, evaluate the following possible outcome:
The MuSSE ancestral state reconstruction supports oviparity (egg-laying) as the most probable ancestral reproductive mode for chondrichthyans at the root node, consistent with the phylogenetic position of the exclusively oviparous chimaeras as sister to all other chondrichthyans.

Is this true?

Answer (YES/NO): YES